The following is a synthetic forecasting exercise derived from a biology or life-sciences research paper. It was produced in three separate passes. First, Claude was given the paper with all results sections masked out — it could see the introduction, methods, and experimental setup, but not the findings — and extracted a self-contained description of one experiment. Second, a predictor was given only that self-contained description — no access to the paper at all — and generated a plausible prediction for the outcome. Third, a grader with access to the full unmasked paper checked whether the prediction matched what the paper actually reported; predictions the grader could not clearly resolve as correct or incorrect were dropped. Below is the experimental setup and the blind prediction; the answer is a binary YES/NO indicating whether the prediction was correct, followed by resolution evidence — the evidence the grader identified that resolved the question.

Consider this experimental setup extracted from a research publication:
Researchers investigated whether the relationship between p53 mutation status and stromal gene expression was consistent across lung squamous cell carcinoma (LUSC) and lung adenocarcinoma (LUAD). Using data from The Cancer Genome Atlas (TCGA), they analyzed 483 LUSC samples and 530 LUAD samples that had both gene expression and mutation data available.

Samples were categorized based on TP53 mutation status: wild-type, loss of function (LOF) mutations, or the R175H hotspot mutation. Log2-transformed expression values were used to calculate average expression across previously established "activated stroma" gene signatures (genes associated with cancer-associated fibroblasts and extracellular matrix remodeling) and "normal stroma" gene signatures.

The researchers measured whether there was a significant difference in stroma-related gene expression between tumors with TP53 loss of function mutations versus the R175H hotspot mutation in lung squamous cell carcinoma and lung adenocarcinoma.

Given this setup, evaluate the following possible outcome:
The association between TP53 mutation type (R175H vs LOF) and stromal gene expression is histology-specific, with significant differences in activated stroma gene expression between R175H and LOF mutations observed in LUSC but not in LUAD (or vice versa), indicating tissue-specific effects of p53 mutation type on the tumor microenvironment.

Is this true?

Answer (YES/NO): NO